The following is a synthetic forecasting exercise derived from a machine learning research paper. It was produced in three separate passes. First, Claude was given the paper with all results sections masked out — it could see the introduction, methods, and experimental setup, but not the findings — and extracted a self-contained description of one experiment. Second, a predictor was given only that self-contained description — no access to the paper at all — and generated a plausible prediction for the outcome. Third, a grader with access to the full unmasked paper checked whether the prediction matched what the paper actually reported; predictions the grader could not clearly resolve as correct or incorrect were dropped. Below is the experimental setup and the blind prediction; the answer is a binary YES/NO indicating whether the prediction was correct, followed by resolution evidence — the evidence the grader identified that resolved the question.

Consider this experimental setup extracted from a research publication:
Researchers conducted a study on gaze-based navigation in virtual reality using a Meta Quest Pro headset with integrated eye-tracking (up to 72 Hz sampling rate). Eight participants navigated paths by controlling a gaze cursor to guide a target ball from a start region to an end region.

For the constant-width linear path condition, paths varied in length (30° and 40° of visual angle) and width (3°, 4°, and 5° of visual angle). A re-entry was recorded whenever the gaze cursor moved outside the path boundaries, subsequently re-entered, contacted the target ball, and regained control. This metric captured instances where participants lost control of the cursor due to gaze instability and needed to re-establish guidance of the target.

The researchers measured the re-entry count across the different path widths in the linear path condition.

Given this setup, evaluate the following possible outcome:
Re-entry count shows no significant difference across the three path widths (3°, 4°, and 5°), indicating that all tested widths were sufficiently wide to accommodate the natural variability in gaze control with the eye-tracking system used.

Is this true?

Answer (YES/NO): YES